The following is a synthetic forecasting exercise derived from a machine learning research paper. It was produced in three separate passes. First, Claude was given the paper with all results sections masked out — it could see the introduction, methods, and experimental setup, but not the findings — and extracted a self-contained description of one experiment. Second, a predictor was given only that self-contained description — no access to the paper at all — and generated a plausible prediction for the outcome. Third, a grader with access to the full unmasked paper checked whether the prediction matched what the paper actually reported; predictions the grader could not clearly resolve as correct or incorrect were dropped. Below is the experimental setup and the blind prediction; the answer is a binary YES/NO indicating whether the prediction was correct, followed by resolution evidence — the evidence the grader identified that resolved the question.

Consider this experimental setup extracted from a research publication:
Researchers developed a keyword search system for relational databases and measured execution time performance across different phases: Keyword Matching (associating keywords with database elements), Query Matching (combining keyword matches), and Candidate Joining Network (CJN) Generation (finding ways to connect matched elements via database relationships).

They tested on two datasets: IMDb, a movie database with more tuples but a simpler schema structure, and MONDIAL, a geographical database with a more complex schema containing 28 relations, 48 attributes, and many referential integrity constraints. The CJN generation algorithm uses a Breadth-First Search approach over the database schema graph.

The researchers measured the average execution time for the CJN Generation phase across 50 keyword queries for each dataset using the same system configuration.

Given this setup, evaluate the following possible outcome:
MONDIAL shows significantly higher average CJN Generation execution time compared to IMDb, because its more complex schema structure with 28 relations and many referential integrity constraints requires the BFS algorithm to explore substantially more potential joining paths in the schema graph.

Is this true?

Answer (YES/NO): YES